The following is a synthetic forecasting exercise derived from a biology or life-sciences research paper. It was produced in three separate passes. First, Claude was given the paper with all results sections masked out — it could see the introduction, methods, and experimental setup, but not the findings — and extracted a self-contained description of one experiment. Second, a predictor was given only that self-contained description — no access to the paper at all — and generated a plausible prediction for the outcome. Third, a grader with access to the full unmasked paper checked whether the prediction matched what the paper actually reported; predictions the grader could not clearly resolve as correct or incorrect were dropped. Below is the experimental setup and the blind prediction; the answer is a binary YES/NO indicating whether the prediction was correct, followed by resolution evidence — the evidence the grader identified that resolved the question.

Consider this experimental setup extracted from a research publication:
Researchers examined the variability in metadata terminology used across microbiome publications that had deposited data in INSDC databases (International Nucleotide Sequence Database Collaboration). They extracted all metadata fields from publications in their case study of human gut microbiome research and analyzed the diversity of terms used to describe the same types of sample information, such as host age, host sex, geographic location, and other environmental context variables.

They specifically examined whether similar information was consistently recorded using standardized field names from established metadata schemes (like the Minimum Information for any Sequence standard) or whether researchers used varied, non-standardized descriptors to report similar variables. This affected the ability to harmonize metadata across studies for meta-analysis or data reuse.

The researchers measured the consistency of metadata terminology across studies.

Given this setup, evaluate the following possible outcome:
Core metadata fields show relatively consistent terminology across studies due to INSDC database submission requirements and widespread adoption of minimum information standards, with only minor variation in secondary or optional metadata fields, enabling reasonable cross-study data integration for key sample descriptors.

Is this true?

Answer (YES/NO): NO